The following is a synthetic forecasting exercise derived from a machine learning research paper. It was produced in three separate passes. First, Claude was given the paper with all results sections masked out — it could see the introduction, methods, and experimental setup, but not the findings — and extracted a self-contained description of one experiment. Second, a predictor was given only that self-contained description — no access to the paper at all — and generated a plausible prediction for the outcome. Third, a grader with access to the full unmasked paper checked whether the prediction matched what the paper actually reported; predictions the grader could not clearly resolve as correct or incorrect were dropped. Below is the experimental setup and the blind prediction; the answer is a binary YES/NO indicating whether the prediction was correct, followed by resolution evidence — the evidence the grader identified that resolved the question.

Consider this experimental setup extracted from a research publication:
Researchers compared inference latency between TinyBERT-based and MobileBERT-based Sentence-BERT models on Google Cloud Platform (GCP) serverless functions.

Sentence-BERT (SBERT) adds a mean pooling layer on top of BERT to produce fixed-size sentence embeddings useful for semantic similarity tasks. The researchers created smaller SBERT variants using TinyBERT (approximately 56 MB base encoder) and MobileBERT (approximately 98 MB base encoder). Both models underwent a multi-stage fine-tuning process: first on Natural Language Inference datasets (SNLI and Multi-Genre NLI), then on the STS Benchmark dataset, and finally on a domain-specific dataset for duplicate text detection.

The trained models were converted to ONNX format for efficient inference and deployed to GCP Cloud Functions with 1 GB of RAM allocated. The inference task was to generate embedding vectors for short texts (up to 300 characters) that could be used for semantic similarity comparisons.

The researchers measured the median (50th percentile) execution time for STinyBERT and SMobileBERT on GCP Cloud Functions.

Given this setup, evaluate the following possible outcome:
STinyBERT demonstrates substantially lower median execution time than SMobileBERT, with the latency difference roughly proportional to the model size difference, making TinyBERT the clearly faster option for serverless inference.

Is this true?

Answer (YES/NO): NO